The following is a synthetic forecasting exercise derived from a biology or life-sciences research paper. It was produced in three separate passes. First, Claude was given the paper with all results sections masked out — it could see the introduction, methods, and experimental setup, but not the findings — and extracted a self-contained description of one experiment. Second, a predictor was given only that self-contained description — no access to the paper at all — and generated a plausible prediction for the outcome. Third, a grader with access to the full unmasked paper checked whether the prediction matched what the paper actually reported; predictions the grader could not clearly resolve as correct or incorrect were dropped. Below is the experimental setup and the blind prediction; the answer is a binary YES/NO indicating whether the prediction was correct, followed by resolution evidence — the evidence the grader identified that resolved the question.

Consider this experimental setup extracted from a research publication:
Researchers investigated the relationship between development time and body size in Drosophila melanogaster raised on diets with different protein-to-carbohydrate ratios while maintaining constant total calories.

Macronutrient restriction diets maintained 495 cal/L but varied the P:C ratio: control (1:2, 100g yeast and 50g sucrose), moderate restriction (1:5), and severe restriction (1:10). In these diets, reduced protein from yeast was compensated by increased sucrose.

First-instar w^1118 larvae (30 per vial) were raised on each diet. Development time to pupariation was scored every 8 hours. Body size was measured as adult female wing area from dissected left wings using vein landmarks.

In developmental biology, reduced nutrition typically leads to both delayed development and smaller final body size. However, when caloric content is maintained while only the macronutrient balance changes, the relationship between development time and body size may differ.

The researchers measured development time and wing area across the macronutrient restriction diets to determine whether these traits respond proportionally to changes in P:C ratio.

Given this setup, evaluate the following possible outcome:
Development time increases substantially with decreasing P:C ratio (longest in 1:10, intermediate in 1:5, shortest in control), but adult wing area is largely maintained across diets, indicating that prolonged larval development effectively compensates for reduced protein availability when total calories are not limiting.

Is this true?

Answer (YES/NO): NO